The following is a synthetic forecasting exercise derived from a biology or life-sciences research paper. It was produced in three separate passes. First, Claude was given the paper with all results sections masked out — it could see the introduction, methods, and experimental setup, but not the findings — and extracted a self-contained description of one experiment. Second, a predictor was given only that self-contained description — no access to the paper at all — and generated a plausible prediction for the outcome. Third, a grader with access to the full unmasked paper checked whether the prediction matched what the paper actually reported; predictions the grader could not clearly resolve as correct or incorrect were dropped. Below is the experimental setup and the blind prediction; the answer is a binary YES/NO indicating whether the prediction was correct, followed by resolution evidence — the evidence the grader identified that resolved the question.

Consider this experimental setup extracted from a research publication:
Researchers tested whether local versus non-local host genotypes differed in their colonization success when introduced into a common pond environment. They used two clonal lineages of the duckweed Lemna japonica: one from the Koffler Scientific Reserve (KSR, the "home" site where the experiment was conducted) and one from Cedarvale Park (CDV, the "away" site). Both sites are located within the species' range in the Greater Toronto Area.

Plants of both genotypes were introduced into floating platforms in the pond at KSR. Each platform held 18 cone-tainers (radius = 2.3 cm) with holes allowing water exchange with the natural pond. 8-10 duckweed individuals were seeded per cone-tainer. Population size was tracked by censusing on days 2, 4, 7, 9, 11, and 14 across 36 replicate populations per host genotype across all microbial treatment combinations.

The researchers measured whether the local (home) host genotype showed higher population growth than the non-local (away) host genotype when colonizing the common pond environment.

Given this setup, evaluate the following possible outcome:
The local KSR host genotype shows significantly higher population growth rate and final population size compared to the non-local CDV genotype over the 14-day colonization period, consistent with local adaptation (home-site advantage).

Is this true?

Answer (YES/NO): NO